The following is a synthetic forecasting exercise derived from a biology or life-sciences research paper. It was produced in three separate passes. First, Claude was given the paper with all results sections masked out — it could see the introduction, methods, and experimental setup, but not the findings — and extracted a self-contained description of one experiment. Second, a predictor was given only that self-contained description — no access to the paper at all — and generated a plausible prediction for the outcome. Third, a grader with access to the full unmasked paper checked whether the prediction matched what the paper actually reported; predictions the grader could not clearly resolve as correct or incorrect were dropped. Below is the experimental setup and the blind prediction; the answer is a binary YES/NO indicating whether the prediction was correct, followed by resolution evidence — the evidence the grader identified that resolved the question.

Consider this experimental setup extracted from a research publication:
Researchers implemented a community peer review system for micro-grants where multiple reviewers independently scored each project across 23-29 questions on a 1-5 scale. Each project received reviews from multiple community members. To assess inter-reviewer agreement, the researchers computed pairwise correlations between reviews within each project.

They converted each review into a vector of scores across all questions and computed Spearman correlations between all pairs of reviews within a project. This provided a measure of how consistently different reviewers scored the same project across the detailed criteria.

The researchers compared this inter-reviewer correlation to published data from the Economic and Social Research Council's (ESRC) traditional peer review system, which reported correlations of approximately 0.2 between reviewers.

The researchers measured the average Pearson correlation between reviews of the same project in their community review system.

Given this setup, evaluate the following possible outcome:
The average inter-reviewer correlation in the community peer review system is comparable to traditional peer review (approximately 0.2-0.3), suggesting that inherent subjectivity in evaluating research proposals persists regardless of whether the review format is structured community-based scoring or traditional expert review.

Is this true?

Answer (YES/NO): YES